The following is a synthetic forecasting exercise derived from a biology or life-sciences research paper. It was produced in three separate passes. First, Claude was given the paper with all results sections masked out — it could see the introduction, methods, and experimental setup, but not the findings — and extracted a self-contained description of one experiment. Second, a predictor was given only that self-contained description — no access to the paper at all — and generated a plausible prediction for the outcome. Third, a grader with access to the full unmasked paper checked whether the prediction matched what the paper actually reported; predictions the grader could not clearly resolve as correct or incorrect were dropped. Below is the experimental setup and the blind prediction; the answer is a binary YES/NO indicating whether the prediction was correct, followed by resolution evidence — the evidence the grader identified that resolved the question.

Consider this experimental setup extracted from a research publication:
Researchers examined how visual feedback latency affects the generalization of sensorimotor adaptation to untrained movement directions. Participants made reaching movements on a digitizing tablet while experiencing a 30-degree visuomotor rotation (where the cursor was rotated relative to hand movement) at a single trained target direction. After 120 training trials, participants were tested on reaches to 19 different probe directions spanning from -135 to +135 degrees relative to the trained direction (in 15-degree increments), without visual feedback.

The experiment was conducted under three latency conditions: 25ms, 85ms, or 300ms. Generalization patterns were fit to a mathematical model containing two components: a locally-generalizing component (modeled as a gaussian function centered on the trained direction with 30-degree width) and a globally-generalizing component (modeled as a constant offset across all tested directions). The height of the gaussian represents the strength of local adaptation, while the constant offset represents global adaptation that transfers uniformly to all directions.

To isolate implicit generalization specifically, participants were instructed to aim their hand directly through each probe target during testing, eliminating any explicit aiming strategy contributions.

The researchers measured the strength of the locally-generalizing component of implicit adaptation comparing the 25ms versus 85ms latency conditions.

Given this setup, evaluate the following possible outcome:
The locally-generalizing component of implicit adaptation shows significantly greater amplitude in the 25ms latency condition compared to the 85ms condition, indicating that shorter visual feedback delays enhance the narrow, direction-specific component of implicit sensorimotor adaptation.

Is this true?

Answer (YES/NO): YES